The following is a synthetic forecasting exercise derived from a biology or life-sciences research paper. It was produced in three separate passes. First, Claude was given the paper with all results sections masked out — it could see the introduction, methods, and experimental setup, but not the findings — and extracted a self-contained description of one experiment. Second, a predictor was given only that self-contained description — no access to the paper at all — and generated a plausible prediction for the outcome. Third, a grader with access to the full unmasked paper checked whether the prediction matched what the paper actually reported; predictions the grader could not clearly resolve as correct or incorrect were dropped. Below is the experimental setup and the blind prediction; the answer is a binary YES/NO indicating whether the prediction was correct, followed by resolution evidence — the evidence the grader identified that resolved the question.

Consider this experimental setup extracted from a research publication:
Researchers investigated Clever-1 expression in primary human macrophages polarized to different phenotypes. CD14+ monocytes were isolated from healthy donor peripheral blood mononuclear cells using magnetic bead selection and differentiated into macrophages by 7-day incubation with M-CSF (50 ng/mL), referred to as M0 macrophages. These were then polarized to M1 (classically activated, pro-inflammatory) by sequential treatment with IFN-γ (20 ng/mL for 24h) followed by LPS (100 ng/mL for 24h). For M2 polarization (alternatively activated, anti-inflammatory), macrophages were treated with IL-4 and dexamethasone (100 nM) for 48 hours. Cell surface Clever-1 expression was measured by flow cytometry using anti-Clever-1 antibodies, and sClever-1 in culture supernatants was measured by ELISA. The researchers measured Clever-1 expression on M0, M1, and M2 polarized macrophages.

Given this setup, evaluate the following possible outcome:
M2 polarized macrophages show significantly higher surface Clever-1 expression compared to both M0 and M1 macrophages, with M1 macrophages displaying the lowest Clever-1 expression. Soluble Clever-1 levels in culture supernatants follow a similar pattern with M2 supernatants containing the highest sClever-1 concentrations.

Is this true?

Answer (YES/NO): NO